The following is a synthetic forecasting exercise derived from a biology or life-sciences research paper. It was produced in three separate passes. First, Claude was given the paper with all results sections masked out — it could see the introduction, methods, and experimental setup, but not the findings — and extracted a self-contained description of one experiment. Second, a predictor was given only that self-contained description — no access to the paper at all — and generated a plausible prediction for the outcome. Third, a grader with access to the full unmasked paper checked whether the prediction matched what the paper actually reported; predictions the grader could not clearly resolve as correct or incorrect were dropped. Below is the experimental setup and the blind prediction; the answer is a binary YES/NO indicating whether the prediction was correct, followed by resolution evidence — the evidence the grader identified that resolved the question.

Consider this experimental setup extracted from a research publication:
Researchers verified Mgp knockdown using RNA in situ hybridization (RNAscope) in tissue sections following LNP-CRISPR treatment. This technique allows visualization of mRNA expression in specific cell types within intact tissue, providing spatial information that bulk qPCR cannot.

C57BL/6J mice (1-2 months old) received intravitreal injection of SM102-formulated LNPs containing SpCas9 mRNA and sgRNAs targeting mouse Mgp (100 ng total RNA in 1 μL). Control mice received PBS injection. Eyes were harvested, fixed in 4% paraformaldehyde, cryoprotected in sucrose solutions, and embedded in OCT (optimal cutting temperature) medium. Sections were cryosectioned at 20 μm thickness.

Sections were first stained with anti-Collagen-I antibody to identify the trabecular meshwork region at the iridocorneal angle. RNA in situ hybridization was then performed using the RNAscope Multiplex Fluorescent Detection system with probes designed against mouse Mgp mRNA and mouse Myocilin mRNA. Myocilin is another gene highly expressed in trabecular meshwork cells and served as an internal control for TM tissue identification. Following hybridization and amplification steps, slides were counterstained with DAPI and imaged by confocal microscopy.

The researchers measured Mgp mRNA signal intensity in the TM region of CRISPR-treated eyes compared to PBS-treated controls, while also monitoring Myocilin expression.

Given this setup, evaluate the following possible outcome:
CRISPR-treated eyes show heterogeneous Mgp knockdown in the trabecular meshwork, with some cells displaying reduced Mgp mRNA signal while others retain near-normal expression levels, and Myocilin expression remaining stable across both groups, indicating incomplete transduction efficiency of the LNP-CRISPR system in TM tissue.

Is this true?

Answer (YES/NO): NO